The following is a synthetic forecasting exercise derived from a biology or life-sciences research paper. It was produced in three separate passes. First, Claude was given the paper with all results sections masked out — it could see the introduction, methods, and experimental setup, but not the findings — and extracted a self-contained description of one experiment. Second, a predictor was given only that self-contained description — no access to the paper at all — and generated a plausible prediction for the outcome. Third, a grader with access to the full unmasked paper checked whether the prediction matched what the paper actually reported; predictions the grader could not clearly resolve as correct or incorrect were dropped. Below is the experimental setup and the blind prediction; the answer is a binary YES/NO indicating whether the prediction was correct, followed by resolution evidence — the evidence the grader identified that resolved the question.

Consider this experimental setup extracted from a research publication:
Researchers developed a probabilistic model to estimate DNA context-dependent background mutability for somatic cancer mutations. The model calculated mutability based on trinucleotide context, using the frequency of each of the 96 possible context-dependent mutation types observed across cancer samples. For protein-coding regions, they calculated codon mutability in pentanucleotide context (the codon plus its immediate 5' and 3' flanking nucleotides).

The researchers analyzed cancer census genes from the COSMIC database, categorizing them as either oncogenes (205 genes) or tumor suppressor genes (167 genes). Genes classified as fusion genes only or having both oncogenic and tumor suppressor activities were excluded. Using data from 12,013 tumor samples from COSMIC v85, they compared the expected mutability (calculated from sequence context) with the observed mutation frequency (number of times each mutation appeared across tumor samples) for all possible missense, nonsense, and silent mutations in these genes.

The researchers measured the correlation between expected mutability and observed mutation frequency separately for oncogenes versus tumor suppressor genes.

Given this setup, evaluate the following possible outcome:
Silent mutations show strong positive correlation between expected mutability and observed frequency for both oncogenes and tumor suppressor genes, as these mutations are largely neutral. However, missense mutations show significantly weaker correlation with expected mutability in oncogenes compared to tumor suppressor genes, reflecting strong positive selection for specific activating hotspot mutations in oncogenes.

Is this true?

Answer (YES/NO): NO